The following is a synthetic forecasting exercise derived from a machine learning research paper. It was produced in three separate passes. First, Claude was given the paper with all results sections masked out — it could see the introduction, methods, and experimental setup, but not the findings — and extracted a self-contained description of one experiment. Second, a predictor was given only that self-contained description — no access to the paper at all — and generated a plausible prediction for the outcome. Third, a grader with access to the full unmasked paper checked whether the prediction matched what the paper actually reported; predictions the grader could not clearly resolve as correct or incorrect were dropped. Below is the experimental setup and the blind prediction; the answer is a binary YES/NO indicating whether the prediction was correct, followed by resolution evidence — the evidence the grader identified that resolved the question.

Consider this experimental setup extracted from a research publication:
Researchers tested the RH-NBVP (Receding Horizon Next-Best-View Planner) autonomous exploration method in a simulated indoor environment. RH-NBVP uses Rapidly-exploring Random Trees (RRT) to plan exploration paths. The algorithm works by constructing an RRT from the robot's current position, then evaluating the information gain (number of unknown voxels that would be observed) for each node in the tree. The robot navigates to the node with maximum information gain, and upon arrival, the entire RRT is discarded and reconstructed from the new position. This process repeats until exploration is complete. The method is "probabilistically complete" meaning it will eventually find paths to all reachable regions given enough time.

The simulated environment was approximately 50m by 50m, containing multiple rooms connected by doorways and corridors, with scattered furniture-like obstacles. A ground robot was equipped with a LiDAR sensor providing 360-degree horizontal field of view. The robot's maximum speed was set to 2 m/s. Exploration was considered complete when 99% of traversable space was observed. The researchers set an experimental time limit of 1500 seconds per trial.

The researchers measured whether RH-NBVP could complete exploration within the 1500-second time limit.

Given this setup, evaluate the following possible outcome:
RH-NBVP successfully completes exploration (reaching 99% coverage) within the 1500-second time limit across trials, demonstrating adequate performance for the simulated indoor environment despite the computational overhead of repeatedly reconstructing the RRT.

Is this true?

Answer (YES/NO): NO